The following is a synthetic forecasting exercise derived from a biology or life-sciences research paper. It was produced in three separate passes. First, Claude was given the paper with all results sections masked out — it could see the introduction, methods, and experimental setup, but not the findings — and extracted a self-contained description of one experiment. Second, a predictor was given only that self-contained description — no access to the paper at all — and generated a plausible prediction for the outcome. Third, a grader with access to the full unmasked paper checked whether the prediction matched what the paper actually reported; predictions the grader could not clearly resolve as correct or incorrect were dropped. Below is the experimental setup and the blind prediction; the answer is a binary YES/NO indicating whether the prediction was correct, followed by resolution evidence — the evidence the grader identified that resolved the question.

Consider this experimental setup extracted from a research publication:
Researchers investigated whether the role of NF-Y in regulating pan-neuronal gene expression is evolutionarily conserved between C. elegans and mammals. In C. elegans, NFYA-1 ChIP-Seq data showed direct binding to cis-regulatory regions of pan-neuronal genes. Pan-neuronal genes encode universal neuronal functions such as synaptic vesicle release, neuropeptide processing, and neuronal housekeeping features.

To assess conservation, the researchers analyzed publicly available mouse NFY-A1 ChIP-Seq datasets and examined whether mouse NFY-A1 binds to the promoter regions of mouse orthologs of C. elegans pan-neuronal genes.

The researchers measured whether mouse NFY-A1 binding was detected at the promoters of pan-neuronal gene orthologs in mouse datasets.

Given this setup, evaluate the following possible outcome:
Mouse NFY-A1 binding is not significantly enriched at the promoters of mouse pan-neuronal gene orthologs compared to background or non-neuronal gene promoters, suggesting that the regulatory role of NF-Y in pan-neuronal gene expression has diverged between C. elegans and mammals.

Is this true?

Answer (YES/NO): NO